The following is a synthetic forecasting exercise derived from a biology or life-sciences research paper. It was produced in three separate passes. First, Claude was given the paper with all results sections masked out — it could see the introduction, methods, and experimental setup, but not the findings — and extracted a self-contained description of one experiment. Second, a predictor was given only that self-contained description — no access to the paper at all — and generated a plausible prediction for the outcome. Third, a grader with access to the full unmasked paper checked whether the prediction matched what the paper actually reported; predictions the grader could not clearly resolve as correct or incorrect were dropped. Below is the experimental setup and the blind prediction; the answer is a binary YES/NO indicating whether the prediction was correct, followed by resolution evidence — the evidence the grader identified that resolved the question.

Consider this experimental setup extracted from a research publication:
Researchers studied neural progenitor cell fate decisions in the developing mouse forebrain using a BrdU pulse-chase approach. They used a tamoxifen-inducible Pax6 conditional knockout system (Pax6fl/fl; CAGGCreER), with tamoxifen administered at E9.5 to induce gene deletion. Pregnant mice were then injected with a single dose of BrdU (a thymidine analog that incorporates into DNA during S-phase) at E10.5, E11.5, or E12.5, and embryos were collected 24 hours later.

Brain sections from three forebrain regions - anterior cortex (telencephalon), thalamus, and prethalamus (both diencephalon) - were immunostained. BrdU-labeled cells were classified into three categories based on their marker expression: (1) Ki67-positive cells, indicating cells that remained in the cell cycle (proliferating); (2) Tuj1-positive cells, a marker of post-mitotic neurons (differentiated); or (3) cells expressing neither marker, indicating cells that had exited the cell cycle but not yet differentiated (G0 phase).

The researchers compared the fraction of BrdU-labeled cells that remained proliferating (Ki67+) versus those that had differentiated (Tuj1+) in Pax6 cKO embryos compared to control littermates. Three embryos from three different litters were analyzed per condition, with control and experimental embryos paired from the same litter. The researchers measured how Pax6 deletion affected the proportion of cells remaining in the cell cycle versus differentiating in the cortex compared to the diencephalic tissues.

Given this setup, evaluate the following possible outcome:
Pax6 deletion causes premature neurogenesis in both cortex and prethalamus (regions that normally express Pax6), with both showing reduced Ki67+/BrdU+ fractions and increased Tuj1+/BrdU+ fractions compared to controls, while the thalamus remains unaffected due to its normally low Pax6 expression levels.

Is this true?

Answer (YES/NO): NO